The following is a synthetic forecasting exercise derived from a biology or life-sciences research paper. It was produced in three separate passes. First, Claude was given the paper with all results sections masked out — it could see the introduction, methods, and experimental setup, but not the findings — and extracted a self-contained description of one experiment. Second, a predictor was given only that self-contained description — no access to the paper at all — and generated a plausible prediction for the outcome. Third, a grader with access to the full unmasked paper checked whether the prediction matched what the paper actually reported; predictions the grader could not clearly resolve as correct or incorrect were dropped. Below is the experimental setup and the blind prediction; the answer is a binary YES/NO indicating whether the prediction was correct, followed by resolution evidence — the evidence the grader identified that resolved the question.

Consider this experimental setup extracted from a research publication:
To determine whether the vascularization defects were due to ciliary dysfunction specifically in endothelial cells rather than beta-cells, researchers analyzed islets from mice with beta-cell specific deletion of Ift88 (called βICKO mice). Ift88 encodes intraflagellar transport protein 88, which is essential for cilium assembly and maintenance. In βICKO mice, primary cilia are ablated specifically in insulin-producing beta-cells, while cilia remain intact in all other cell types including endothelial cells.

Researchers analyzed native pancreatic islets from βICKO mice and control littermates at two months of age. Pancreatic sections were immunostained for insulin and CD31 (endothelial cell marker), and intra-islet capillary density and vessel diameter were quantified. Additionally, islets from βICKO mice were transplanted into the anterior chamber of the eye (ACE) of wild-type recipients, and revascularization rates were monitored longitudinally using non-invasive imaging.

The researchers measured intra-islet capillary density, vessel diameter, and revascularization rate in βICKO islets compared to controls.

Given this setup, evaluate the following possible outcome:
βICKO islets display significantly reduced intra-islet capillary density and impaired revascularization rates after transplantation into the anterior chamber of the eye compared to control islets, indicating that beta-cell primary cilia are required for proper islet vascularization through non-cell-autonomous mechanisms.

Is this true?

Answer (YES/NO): NO